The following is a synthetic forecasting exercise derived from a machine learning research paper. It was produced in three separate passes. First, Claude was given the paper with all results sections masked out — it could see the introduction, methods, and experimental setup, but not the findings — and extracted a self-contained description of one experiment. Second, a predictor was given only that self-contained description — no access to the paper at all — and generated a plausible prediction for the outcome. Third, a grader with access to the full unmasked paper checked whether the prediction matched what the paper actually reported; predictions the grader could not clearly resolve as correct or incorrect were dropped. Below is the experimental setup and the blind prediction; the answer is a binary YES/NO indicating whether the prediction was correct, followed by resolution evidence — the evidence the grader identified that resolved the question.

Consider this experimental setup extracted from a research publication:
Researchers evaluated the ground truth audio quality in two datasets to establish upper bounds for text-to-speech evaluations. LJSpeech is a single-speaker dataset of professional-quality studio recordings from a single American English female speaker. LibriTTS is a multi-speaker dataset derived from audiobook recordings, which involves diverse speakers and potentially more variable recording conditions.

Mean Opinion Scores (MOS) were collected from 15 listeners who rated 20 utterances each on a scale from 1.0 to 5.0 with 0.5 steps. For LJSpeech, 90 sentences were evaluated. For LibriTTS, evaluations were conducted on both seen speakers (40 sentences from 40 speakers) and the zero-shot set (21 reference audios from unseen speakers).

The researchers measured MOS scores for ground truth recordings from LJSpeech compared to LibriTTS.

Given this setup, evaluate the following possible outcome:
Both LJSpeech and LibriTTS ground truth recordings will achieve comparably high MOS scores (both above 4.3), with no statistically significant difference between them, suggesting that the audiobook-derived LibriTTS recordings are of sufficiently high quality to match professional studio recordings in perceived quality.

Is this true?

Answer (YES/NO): YES